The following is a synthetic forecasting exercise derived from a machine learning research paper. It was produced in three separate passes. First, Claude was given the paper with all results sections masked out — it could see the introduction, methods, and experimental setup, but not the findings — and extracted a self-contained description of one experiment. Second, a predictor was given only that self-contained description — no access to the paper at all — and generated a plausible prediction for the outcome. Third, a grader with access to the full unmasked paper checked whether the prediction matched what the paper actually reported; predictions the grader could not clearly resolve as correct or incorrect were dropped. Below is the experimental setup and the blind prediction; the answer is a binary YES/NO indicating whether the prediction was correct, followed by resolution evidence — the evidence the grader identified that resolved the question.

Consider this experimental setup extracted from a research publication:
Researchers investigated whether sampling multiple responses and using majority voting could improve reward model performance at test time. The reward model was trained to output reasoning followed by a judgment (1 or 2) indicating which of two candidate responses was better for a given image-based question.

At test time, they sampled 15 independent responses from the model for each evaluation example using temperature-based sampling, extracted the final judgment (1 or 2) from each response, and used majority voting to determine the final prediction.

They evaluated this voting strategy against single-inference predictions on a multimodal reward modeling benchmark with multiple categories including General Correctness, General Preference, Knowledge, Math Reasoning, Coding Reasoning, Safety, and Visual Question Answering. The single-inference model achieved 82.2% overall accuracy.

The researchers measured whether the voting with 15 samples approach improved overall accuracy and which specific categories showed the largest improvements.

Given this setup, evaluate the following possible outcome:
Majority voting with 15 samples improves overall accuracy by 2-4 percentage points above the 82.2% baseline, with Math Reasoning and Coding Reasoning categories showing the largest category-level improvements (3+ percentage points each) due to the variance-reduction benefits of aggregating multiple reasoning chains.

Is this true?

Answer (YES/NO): NO